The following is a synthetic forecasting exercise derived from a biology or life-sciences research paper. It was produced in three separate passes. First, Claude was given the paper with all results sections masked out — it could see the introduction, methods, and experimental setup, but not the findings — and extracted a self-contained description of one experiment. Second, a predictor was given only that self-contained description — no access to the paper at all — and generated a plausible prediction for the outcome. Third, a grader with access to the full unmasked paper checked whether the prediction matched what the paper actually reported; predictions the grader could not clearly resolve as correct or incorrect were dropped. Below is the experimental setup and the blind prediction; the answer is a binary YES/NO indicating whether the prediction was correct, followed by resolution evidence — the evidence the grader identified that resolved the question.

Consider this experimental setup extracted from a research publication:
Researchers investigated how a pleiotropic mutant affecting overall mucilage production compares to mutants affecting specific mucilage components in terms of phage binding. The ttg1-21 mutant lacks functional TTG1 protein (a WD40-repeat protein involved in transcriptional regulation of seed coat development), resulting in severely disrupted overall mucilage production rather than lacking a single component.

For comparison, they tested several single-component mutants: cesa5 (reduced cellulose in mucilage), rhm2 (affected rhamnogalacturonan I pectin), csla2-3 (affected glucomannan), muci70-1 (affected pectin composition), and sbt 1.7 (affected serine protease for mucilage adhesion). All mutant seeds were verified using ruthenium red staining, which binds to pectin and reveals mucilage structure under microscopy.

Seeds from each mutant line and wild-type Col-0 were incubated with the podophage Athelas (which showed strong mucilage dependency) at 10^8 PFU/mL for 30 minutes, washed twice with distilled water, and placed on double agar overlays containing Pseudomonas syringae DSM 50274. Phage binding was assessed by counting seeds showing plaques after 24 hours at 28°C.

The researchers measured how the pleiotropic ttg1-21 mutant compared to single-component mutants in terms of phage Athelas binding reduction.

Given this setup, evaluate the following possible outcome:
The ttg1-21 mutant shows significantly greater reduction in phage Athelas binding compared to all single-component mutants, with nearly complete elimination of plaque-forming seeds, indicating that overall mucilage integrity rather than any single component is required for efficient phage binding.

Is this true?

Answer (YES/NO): NO